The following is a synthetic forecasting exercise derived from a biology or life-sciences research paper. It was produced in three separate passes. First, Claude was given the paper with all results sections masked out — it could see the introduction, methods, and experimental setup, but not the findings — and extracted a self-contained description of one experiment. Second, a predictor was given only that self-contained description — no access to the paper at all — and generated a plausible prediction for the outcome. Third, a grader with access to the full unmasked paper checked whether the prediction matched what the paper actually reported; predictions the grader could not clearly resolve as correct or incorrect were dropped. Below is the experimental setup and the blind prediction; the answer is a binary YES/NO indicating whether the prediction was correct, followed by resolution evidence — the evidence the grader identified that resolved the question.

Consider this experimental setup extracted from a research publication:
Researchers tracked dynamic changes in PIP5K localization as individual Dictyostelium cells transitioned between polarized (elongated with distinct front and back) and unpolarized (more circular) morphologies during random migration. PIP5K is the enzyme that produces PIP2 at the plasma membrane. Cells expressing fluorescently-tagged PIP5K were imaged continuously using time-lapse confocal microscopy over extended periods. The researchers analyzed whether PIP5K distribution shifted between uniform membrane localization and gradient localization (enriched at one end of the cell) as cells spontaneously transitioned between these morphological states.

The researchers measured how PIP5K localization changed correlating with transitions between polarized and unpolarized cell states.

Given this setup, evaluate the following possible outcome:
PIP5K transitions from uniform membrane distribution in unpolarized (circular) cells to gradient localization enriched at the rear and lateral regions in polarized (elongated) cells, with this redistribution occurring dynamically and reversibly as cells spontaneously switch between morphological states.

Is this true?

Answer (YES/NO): YES